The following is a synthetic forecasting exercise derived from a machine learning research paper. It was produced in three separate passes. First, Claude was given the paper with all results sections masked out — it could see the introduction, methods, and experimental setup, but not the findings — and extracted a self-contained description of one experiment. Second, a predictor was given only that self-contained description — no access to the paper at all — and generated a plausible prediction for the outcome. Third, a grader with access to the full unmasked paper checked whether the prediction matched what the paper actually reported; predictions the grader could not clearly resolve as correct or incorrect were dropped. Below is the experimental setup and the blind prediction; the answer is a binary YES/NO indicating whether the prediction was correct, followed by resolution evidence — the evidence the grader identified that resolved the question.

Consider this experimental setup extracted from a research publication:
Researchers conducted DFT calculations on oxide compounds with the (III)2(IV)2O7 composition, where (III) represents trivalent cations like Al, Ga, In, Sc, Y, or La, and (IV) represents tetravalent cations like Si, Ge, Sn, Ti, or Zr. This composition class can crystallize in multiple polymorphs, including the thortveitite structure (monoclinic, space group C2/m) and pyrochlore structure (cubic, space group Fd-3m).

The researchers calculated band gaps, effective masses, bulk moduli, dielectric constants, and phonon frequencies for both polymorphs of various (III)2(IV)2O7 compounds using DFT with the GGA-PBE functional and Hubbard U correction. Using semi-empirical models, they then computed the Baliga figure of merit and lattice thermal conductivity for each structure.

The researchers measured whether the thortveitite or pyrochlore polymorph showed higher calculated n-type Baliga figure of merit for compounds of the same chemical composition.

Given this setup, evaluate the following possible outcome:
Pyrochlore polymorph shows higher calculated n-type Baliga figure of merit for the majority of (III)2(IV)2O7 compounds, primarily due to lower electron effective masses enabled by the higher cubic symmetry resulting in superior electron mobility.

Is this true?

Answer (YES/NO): NO